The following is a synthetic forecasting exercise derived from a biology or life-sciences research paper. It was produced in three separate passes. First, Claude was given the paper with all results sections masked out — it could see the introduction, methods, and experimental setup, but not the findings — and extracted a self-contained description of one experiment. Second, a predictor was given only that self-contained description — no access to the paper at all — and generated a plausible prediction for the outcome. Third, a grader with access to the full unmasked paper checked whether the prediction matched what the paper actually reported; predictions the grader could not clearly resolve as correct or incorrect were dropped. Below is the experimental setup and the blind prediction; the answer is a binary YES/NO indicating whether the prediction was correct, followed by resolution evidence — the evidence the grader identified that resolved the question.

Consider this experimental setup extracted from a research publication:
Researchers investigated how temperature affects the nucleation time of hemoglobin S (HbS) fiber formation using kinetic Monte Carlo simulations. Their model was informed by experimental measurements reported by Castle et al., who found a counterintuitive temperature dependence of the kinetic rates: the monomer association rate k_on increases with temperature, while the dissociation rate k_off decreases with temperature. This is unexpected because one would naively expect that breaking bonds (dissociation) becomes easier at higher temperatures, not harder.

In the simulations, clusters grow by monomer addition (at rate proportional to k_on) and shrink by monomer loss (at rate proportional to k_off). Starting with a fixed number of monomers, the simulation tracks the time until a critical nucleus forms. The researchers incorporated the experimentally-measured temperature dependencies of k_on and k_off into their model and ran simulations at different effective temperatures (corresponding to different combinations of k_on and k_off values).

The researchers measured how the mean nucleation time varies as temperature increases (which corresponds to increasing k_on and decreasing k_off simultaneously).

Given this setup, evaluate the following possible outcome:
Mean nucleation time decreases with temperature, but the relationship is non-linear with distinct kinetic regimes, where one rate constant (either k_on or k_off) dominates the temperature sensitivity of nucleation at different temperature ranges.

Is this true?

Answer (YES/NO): NO